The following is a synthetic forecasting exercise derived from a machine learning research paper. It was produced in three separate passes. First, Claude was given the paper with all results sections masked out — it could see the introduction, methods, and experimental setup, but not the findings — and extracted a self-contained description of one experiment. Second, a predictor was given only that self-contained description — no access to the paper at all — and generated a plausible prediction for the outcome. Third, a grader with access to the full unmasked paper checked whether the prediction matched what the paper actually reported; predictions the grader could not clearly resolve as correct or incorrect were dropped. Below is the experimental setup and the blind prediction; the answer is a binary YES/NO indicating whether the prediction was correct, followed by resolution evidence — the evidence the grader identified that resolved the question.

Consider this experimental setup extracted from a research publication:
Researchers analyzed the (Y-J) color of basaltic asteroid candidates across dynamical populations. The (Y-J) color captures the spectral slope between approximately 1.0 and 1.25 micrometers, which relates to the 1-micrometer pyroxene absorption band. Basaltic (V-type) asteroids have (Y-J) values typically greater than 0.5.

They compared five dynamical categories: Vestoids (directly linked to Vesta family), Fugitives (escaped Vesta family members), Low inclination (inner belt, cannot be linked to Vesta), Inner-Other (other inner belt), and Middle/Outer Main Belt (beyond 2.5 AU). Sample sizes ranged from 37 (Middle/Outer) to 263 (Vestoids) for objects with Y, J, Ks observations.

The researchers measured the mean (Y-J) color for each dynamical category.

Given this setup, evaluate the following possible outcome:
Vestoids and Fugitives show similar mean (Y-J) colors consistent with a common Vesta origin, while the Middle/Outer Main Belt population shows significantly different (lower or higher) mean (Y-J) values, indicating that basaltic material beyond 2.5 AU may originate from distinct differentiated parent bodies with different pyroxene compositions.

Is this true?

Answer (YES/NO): YES